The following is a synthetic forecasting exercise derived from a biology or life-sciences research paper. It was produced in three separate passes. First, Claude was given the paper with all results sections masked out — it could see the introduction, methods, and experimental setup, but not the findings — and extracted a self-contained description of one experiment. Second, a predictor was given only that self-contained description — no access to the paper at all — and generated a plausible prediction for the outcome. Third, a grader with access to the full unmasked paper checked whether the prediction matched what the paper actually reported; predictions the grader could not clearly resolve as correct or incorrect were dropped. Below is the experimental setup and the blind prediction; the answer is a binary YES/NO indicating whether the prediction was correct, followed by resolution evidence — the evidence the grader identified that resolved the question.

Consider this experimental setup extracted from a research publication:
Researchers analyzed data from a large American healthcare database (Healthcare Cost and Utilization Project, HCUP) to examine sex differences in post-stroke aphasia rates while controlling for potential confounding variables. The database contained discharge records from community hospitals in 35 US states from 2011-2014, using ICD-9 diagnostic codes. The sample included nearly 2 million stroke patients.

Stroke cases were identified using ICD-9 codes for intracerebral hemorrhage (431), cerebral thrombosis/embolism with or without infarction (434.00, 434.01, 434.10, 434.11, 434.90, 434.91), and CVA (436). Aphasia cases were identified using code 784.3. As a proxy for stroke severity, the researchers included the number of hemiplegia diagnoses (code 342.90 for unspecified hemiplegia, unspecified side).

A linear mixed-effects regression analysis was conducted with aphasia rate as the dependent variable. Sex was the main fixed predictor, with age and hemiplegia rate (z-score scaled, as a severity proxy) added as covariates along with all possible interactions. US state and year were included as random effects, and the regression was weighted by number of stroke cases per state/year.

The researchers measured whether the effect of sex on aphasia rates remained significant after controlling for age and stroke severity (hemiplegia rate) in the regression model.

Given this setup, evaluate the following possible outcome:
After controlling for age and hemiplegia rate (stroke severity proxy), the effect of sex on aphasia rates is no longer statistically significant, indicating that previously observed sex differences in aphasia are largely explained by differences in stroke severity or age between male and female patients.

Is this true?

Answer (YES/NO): YES